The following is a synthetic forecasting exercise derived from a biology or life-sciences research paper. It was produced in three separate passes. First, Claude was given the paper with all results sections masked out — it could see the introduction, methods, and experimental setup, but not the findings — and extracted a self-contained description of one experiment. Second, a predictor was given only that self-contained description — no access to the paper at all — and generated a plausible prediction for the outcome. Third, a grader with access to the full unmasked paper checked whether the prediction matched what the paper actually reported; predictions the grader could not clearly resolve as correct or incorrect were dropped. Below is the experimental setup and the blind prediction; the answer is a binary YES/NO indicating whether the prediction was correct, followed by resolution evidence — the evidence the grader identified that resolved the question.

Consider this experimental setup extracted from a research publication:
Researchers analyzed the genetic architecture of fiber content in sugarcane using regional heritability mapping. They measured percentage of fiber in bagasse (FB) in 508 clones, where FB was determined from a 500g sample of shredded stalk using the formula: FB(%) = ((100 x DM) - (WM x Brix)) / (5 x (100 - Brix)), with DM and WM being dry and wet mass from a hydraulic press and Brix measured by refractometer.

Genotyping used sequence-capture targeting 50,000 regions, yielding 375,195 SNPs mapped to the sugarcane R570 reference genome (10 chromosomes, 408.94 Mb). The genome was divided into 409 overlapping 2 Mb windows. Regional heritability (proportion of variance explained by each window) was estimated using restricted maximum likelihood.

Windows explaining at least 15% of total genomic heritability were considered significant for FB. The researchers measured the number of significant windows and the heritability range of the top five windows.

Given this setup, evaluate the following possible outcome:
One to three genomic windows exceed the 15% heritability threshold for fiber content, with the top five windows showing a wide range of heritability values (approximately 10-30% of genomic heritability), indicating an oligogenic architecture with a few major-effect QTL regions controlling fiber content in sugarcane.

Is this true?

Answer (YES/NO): NO